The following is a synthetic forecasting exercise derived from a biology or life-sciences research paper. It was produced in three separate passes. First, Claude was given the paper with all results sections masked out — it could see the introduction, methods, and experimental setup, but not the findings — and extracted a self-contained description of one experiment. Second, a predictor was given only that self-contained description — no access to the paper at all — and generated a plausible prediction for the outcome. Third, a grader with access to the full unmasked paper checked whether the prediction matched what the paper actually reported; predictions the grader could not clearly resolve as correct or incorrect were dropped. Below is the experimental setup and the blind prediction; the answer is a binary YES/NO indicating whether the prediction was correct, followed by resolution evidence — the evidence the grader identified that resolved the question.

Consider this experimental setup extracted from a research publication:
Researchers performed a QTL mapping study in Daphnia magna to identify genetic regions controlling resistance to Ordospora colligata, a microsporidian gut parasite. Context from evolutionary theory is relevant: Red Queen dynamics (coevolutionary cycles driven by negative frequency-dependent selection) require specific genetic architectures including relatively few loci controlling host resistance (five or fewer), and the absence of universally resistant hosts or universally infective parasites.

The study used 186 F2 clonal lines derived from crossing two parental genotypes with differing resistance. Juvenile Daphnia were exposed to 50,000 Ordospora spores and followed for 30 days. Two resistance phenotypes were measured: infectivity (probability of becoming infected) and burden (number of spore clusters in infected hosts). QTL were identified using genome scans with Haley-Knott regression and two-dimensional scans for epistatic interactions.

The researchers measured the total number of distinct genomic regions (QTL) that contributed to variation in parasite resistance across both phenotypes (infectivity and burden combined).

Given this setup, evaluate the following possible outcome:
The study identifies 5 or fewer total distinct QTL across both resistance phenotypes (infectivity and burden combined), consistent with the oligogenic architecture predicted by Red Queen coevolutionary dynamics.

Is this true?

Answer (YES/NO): YES